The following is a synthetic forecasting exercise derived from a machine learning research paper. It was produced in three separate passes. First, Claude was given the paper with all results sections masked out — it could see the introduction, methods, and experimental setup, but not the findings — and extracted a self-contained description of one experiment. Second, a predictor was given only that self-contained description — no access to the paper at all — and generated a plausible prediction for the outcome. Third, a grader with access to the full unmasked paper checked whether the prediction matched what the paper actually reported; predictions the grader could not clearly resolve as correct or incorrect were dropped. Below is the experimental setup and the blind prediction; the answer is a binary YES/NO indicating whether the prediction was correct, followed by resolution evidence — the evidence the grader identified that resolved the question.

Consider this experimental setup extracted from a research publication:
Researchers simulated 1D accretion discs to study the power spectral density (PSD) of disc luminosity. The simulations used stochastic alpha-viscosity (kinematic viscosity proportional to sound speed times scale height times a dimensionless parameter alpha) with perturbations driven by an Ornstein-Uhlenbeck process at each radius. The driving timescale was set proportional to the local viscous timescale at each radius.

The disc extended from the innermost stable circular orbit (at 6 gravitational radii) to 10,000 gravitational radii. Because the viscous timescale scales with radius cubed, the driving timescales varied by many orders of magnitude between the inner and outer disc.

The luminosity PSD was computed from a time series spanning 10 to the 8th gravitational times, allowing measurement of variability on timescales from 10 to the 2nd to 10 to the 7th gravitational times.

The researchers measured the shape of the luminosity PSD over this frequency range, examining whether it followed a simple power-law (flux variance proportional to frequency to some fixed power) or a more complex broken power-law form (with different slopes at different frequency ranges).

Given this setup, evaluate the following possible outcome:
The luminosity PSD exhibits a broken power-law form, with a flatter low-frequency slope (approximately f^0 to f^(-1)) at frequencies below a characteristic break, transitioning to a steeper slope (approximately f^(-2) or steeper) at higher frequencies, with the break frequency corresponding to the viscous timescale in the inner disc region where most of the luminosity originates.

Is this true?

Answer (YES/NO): NO